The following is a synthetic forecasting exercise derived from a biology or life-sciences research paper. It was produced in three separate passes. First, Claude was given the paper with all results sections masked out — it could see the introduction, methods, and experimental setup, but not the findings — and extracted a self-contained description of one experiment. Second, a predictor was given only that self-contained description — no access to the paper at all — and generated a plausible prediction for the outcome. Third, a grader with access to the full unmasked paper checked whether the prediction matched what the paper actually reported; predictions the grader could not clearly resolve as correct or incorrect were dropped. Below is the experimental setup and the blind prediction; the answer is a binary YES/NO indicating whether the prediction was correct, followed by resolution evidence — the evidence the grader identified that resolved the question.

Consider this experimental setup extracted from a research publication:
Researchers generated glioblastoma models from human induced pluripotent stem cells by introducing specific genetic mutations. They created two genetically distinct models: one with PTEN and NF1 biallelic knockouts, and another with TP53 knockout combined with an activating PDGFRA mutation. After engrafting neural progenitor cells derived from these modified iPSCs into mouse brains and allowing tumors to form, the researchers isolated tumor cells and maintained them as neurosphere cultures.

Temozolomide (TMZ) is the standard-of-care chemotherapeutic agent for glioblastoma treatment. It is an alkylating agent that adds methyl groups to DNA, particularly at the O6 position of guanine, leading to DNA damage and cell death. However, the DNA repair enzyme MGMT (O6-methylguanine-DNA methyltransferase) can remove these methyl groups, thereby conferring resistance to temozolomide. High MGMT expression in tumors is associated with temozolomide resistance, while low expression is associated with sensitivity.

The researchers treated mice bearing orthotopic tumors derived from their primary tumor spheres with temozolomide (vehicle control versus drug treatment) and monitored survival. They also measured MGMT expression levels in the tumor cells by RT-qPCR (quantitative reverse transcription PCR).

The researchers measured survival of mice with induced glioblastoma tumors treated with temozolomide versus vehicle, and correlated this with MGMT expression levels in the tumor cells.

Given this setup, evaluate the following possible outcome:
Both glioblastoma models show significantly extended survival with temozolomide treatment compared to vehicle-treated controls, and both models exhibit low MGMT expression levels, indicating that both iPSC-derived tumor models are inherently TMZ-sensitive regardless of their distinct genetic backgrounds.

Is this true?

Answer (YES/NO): NO